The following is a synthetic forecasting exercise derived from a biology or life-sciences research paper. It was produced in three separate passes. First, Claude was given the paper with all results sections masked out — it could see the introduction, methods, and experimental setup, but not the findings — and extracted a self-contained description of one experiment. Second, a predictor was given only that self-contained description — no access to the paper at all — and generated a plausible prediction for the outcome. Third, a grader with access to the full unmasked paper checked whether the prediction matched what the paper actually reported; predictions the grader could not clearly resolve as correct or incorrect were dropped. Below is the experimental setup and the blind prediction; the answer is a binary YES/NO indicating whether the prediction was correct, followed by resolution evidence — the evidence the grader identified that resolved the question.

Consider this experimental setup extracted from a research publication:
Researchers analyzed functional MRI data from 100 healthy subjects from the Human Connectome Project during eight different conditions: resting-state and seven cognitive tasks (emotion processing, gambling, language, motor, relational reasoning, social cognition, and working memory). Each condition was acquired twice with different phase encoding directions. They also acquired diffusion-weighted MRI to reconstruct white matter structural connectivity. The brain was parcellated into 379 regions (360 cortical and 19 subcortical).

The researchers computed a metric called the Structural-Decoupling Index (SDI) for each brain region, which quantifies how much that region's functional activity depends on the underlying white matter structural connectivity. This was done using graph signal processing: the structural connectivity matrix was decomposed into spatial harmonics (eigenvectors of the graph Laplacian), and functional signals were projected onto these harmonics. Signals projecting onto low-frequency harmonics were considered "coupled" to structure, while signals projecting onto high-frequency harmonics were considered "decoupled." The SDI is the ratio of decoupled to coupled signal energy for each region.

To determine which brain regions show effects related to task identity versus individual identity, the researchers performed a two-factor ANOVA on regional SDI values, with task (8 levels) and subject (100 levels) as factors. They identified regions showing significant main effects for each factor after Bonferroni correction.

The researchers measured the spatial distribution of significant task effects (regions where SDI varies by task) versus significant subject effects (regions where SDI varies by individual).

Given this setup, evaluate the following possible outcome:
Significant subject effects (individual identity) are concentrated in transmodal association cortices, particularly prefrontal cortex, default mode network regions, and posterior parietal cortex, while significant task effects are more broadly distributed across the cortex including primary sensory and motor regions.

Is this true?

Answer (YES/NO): NO